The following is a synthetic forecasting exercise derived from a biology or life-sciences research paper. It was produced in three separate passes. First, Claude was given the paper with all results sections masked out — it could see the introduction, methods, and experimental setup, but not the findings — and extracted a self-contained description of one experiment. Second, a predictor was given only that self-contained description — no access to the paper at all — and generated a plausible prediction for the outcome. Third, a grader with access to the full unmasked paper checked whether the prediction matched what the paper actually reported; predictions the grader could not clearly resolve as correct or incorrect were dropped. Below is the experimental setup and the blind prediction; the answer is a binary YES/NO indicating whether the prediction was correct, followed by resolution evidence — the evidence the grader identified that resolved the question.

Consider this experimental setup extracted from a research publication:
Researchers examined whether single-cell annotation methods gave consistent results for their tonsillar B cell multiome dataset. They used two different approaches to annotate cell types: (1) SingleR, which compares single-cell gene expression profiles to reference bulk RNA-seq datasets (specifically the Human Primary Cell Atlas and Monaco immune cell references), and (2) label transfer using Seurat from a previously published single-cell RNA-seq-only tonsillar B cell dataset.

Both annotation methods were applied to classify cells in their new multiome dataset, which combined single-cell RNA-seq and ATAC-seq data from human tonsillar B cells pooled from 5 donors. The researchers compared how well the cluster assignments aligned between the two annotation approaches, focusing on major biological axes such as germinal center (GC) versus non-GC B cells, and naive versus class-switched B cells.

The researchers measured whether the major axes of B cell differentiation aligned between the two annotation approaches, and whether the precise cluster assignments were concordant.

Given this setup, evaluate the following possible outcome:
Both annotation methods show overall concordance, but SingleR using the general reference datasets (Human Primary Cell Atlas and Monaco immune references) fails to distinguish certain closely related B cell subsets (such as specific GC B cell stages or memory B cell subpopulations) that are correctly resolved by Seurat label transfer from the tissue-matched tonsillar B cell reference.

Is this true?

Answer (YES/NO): NO